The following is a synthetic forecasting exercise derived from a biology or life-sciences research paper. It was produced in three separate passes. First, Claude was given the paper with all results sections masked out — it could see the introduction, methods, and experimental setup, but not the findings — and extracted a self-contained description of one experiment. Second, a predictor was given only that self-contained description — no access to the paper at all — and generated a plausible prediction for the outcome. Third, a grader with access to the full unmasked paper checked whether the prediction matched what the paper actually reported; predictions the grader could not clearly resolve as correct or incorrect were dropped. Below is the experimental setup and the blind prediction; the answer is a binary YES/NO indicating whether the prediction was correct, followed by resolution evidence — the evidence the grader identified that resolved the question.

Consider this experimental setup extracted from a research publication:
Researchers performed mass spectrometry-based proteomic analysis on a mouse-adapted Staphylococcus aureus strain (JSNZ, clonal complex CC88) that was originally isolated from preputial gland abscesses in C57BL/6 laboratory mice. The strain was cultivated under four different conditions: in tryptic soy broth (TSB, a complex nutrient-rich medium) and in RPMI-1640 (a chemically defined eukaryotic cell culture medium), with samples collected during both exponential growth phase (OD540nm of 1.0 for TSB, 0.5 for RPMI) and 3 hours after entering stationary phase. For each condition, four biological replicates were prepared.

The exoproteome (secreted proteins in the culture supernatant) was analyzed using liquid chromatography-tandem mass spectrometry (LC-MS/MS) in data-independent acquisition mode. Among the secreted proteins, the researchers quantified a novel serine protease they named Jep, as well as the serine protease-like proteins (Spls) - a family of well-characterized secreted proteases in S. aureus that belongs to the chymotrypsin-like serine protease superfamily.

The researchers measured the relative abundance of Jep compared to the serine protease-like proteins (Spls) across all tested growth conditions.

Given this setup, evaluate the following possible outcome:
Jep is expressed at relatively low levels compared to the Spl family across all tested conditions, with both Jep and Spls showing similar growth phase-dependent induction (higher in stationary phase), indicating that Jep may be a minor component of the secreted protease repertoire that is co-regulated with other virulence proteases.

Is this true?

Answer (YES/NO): NO